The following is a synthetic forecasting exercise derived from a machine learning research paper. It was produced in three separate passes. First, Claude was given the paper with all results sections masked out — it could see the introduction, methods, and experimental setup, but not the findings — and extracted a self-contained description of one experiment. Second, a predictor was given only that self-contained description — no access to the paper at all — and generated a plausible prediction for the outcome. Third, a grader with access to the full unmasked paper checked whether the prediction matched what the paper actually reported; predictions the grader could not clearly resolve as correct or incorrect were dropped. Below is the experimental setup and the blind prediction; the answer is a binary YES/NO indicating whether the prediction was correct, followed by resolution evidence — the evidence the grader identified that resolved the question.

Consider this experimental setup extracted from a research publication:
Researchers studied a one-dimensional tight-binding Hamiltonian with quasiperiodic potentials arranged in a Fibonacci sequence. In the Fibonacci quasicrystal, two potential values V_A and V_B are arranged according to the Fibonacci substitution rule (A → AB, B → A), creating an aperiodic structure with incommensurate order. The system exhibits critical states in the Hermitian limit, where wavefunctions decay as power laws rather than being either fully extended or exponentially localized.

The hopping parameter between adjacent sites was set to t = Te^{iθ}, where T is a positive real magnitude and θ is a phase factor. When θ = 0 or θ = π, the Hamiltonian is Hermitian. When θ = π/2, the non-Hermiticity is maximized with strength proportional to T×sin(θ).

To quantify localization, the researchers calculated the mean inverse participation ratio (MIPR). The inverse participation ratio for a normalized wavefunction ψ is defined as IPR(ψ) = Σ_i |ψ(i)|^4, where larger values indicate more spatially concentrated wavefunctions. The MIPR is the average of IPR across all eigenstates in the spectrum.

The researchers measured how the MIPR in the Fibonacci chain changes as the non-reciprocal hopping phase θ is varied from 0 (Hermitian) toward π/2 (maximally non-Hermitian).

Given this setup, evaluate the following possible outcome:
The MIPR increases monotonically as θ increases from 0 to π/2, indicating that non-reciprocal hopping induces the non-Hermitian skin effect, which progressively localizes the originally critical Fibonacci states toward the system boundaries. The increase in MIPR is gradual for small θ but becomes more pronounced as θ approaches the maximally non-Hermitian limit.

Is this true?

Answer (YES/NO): NO